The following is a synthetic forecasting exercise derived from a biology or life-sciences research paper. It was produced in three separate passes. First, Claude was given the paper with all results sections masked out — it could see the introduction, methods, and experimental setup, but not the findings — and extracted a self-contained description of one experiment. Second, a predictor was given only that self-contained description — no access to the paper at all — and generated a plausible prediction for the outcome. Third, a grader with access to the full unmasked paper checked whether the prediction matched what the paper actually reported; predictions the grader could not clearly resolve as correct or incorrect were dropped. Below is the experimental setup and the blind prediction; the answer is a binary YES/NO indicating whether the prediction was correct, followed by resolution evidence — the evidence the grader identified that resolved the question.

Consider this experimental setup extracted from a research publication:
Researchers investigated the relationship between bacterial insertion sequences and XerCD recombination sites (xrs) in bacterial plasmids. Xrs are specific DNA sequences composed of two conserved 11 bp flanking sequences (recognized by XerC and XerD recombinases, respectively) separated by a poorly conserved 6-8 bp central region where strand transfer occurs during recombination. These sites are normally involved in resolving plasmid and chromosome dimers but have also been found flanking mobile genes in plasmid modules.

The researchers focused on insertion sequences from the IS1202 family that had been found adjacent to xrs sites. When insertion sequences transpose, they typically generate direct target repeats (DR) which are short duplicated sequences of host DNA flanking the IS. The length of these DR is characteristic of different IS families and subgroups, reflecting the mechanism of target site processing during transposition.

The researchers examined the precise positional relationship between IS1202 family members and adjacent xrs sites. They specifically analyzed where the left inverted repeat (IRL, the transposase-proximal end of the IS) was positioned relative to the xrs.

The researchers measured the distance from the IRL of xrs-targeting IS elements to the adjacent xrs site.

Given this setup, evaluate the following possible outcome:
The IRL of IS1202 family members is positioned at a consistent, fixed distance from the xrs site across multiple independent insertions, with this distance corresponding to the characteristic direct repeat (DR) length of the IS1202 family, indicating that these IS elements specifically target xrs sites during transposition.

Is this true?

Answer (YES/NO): NO